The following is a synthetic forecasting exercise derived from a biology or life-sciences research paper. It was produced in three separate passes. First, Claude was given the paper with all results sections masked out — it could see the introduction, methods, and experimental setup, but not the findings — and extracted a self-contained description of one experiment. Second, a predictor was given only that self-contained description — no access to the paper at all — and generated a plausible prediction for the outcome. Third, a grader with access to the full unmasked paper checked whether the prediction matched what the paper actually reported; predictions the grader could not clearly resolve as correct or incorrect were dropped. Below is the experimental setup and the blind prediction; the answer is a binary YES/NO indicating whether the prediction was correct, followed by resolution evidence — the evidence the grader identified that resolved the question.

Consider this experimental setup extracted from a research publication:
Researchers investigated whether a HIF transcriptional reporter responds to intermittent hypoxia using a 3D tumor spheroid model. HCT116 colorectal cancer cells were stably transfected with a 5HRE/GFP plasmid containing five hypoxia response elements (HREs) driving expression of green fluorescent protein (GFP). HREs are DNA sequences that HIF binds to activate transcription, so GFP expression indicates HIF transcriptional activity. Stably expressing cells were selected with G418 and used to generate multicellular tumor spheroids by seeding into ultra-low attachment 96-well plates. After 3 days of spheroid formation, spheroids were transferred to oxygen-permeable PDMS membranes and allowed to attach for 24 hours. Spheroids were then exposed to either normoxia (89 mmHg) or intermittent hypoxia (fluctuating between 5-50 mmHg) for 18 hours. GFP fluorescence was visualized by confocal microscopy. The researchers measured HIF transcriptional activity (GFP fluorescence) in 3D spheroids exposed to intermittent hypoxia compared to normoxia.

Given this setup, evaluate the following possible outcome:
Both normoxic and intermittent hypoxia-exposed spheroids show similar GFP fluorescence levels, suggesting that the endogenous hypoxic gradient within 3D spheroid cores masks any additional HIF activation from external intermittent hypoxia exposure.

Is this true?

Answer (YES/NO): NO